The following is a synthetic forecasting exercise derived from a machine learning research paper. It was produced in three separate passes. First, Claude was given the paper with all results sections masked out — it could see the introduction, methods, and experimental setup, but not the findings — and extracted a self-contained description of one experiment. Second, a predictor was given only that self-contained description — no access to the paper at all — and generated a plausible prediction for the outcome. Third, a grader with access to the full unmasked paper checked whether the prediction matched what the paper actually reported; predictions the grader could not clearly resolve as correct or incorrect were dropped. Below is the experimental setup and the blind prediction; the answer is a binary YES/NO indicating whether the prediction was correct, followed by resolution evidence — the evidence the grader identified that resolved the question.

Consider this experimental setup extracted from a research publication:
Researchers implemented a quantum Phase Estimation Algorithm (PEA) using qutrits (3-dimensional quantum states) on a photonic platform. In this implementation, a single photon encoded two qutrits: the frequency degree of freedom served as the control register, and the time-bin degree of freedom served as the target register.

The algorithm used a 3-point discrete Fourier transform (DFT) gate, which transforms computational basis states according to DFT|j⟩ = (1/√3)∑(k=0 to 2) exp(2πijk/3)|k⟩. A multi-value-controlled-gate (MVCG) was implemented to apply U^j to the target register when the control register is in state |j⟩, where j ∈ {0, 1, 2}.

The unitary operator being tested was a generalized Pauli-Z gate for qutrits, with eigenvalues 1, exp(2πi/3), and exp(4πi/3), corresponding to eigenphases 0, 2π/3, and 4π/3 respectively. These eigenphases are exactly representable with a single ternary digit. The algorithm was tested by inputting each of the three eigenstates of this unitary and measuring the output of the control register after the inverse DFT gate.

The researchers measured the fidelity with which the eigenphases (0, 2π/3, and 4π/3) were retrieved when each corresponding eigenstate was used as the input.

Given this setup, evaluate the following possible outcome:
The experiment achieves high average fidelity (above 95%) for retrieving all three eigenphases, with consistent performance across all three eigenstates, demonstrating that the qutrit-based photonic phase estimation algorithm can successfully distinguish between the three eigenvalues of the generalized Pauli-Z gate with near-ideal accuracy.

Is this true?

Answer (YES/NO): YES